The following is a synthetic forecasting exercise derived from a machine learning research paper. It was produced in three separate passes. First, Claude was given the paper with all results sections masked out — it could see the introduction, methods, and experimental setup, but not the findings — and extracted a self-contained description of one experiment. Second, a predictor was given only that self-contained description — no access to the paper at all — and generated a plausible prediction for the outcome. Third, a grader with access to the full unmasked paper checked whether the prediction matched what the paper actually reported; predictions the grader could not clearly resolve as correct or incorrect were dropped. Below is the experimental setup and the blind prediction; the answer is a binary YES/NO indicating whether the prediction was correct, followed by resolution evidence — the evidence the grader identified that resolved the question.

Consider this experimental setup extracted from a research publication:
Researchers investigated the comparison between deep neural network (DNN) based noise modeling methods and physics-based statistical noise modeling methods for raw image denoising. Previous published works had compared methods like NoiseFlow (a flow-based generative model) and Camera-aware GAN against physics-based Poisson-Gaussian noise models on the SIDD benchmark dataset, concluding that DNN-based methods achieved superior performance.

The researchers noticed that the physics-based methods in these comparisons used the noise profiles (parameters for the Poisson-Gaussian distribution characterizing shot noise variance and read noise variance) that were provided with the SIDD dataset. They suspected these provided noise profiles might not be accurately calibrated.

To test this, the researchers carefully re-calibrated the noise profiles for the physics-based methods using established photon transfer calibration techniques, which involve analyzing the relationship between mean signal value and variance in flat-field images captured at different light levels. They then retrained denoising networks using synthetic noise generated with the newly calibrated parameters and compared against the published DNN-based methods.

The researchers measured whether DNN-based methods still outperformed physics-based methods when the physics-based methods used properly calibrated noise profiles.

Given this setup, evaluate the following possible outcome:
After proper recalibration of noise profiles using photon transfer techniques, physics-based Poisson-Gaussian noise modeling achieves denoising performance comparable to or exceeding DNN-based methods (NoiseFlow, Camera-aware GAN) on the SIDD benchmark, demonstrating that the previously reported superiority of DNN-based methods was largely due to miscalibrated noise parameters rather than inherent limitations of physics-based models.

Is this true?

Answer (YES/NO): YES